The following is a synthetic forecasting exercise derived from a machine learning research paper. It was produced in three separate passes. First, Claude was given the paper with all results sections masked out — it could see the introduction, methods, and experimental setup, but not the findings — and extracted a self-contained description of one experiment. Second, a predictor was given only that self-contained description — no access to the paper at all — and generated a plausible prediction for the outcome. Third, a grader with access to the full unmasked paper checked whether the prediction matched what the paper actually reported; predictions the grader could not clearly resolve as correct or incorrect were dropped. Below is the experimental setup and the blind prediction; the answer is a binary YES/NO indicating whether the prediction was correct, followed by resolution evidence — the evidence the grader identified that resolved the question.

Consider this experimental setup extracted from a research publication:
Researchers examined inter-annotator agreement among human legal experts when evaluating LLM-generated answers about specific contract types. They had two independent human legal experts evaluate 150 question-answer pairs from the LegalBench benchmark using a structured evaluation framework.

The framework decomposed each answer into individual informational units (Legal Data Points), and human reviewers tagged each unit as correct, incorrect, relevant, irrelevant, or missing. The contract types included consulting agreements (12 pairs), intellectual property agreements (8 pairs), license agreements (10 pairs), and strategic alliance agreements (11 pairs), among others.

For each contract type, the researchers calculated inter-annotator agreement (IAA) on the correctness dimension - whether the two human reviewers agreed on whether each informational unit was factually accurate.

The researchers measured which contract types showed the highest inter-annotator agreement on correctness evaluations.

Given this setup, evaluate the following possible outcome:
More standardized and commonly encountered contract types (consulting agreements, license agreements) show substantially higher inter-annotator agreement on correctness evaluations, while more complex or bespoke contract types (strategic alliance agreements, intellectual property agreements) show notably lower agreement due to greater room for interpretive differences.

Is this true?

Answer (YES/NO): NO